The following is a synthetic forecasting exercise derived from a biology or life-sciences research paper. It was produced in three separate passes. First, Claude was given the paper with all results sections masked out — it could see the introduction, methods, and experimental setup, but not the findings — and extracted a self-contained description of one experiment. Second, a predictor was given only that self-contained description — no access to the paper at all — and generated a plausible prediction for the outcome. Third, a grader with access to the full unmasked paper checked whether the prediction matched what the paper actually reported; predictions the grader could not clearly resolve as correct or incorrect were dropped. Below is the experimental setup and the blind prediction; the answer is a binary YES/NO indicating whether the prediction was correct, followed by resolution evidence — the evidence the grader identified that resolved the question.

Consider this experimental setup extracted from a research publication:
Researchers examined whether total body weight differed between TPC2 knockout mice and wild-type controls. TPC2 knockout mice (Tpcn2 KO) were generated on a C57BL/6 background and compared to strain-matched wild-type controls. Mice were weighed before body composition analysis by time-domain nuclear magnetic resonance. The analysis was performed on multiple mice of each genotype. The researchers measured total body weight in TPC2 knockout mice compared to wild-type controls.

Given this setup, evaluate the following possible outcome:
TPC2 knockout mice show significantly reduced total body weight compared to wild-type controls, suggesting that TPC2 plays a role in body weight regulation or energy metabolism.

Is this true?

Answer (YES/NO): YES